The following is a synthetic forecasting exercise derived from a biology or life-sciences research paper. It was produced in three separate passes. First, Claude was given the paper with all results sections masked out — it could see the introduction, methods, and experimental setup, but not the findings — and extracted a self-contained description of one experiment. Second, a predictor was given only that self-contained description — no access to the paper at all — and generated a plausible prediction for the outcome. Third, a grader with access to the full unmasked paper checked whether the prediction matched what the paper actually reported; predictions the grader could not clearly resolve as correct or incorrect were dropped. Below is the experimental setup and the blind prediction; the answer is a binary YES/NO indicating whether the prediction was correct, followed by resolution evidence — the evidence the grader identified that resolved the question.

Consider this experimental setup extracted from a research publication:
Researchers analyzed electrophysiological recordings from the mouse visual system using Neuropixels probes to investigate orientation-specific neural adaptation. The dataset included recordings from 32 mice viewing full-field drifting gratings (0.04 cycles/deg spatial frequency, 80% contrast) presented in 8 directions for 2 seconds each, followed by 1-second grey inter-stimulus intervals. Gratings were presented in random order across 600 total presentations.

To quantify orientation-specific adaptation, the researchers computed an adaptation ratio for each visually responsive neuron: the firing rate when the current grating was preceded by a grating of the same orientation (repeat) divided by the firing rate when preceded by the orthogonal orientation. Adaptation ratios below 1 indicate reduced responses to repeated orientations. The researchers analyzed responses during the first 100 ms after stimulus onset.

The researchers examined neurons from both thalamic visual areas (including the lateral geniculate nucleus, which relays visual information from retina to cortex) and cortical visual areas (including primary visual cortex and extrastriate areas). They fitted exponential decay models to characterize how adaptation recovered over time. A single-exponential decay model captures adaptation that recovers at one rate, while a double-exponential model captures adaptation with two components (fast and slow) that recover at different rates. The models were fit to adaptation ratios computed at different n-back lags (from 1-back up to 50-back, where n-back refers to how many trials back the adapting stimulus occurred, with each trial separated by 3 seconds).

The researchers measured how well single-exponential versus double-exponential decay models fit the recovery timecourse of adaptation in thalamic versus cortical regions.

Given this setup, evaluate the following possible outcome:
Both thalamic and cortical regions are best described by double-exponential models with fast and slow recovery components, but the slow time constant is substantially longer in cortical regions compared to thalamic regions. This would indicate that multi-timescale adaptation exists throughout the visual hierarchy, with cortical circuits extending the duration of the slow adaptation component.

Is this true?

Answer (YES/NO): NO